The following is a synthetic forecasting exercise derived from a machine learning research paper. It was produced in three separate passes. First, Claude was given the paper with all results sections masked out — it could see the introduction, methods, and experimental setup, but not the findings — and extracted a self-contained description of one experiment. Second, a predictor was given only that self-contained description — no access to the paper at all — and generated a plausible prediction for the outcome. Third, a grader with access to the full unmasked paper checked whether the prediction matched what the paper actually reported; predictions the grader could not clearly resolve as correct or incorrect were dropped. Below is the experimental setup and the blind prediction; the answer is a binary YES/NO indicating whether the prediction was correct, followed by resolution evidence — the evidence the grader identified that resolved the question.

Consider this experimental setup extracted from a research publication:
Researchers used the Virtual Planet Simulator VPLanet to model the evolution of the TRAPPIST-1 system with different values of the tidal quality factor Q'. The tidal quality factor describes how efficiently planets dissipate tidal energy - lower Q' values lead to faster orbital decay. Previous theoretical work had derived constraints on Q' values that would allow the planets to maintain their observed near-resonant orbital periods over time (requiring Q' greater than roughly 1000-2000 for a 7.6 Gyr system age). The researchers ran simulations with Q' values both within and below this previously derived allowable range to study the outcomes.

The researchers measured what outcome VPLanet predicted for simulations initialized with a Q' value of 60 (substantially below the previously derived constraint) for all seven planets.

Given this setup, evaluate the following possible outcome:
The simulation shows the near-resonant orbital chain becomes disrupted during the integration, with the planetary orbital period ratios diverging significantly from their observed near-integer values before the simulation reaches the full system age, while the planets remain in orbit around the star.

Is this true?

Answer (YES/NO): NO